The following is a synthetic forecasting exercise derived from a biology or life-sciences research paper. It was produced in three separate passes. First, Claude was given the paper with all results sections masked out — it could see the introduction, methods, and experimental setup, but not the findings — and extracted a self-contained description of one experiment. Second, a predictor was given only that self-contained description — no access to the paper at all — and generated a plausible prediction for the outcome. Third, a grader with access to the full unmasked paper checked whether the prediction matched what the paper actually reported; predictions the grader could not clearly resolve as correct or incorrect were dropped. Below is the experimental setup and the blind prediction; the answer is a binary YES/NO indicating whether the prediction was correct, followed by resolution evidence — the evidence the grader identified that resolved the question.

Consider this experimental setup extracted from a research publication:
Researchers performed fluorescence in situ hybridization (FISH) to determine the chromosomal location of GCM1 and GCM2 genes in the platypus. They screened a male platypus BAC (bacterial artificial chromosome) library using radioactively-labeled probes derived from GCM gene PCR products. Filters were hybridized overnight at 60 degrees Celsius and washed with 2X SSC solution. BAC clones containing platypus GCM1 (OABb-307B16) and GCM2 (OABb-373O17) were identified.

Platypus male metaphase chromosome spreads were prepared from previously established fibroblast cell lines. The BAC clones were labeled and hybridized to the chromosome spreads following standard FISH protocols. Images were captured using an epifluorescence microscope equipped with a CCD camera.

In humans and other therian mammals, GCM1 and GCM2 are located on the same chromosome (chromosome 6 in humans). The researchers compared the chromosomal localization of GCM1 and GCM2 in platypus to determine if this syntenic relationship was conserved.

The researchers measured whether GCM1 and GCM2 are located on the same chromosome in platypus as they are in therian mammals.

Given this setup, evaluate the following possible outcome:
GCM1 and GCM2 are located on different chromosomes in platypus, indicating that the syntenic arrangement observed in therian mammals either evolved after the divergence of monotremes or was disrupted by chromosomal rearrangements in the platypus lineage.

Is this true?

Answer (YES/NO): YES